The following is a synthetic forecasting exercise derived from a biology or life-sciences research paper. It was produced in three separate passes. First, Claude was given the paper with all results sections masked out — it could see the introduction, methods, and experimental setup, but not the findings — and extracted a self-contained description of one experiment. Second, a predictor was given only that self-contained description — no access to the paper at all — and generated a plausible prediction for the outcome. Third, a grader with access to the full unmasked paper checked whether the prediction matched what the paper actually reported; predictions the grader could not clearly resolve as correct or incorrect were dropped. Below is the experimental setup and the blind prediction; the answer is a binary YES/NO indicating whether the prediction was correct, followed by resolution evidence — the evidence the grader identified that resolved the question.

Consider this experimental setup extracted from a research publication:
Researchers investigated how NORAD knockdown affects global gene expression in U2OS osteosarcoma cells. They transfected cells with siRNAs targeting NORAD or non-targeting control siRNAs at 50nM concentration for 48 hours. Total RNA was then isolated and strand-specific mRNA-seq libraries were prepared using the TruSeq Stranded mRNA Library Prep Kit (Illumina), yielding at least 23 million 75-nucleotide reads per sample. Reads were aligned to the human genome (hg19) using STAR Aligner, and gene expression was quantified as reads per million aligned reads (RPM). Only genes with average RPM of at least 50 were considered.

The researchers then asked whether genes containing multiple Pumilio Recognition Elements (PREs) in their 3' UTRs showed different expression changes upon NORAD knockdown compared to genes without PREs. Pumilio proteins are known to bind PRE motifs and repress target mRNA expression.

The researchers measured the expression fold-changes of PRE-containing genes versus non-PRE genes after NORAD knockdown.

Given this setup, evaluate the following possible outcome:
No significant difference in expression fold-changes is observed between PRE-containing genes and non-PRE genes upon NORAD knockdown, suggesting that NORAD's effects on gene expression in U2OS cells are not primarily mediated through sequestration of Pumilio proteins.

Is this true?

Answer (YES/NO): NO